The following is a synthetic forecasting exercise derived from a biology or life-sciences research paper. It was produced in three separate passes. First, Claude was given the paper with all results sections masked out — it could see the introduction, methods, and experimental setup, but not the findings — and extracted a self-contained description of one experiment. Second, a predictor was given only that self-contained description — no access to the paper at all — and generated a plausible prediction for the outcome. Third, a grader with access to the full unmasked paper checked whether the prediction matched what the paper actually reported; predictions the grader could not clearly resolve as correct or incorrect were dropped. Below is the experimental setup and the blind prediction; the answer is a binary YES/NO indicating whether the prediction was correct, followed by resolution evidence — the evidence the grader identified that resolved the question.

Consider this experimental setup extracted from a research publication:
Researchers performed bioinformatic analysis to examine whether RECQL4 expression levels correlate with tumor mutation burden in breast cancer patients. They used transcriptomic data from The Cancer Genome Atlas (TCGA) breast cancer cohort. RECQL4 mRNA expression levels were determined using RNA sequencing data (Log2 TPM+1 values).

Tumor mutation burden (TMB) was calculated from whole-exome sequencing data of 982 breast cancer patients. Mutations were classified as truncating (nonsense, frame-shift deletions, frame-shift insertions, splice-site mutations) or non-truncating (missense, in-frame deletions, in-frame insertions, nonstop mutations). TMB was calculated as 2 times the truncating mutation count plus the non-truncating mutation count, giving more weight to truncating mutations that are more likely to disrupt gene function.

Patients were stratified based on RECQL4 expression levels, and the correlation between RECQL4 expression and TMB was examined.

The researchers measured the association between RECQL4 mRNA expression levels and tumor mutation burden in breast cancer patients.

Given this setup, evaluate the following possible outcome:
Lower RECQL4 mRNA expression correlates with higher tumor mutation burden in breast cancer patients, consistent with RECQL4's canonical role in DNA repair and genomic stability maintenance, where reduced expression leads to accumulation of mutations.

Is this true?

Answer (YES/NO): NO